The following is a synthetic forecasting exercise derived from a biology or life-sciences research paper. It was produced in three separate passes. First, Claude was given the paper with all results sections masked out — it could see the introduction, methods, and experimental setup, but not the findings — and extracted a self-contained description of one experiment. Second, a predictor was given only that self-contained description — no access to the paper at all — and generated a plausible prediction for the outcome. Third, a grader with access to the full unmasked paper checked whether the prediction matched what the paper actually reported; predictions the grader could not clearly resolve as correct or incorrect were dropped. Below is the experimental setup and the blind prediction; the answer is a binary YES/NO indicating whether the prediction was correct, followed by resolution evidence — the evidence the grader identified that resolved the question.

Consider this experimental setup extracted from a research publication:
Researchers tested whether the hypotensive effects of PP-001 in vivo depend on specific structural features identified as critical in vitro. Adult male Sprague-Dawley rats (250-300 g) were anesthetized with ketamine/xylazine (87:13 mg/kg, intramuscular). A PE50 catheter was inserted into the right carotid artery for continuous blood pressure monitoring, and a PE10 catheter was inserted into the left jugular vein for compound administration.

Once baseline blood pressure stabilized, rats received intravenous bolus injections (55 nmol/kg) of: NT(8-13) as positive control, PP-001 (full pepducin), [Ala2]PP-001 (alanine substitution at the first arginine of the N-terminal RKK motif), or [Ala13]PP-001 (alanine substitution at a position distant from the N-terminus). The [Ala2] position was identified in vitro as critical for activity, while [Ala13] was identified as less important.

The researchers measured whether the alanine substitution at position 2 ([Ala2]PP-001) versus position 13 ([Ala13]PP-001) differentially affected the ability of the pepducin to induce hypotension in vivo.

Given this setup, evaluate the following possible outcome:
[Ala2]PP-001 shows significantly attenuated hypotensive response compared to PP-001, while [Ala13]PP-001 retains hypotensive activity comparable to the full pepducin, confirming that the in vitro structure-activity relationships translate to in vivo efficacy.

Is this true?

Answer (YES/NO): NO